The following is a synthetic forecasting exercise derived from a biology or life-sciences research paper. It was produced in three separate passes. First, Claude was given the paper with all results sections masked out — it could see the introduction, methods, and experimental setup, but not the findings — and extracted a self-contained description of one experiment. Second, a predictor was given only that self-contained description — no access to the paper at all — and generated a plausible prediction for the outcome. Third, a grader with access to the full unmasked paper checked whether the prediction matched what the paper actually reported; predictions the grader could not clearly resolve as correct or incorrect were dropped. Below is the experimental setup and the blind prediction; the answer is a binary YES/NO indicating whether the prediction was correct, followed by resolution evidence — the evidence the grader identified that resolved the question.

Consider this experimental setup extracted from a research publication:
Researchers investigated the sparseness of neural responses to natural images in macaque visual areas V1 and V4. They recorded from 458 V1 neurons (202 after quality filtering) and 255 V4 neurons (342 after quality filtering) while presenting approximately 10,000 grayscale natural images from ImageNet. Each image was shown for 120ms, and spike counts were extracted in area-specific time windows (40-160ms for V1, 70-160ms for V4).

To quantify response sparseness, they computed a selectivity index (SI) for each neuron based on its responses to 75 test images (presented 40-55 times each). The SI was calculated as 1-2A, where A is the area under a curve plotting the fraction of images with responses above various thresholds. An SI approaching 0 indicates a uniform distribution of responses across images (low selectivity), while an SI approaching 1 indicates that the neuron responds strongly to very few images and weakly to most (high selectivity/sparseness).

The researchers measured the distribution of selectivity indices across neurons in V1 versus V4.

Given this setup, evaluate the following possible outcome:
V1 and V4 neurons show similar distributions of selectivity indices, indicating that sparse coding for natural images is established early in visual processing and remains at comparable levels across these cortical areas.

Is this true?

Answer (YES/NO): NO